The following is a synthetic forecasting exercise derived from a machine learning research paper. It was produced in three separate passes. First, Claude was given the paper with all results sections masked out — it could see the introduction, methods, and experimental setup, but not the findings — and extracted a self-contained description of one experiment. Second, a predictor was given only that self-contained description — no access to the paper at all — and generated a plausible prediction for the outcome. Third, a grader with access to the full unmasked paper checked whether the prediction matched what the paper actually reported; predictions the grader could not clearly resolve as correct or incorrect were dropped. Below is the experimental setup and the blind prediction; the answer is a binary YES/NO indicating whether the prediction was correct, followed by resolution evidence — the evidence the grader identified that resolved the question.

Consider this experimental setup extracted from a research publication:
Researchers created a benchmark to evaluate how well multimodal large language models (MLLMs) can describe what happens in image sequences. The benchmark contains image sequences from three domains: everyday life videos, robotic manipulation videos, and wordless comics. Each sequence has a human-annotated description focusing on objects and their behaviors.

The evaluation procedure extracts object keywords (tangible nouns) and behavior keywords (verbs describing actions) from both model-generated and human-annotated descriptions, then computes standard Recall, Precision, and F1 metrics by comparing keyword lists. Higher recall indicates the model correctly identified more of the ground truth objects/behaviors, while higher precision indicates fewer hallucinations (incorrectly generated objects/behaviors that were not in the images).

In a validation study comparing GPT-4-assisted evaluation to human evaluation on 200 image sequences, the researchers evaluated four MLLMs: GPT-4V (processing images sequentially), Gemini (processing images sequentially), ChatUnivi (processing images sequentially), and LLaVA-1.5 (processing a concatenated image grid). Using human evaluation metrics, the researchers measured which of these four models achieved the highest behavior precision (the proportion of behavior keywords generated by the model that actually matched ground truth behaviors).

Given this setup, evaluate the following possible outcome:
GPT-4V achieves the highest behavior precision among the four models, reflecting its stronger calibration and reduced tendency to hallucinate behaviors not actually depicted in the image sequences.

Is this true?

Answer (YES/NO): NO